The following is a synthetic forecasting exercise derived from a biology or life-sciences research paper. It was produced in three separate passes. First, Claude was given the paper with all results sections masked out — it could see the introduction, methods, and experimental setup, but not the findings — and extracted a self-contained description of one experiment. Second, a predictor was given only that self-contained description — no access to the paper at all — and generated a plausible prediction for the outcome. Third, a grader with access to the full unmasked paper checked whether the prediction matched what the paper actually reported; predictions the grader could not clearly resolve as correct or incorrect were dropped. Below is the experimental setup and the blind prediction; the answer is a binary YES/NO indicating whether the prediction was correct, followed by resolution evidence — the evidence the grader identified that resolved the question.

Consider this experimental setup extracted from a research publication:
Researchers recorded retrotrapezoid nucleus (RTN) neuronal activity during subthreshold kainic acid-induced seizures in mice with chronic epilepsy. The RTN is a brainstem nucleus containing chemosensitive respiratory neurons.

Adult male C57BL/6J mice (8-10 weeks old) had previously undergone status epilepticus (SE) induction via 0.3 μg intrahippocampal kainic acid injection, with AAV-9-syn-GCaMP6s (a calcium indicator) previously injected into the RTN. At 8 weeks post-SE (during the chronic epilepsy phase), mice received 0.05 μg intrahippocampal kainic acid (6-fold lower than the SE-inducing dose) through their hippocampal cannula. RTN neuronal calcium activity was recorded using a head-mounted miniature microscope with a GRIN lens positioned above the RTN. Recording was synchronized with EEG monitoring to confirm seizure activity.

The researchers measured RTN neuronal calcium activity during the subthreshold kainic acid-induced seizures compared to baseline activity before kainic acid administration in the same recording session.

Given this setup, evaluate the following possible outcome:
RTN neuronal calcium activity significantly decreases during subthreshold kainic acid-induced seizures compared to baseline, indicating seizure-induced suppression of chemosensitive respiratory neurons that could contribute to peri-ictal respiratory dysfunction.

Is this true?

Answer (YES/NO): NO